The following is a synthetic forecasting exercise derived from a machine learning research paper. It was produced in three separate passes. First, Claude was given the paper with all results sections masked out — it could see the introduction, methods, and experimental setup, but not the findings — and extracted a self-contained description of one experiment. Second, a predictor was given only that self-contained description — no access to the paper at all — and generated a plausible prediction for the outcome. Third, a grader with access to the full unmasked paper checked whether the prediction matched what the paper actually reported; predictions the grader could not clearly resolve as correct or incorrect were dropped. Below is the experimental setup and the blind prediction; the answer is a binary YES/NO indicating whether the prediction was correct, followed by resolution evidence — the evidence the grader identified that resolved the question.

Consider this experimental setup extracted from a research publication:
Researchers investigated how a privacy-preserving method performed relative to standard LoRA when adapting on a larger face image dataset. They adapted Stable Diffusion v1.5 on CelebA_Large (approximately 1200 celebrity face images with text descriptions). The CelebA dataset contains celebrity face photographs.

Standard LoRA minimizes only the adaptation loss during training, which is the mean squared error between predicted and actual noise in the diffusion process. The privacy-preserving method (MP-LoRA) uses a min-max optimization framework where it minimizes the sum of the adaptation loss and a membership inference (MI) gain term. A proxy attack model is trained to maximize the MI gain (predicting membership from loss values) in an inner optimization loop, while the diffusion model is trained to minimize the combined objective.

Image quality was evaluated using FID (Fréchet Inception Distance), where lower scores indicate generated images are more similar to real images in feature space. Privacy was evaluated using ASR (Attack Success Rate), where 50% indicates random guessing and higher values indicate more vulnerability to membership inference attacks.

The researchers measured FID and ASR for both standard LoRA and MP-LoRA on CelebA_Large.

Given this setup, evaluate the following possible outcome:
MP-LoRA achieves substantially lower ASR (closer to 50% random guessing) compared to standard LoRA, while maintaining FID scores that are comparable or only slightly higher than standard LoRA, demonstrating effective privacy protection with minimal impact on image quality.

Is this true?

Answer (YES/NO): NO